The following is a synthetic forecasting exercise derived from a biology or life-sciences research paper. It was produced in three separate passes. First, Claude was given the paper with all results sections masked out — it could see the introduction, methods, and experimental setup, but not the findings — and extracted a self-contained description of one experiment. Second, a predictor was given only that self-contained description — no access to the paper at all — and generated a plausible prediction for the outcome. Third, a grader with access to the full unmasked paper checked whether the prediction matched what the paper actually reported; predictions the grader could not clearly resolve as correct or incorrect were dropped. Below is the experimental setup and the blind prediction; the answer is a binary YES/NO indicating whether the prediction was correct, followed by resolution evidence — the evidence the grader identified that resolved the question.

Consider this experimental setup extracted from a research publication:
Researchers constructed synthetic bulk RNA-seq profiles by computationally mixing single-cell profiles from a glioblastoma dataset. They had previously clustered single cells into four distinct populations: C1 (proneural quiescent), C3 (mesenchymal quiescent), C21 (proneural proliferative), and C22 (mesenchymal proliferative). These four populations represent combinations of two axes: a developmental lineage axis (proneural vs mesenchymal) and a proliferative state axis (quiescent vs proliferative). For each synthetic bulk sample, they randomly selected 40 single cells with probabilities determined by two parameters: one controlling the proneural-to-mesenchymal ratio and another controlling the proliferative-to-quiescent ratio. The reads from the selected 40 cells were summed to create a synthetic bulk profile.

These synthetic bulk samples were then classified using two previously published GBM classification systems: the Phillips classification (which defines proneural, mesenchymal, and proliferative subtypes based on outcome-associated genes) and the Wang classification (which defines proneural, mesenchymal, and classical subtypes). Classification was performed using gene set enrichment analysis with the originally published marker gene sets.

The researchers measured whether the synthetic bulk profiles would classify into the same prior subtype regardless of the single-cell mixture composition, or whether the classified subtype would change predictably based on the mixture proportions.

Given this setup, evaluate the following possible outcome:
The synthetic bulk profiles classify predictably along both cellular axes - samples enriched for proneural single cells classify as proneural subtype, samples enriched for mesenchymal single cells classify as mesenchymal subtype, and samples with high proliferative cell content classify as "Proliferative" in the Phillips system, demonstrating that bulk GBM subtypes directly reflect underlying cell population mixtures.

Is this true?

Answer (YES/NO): NO